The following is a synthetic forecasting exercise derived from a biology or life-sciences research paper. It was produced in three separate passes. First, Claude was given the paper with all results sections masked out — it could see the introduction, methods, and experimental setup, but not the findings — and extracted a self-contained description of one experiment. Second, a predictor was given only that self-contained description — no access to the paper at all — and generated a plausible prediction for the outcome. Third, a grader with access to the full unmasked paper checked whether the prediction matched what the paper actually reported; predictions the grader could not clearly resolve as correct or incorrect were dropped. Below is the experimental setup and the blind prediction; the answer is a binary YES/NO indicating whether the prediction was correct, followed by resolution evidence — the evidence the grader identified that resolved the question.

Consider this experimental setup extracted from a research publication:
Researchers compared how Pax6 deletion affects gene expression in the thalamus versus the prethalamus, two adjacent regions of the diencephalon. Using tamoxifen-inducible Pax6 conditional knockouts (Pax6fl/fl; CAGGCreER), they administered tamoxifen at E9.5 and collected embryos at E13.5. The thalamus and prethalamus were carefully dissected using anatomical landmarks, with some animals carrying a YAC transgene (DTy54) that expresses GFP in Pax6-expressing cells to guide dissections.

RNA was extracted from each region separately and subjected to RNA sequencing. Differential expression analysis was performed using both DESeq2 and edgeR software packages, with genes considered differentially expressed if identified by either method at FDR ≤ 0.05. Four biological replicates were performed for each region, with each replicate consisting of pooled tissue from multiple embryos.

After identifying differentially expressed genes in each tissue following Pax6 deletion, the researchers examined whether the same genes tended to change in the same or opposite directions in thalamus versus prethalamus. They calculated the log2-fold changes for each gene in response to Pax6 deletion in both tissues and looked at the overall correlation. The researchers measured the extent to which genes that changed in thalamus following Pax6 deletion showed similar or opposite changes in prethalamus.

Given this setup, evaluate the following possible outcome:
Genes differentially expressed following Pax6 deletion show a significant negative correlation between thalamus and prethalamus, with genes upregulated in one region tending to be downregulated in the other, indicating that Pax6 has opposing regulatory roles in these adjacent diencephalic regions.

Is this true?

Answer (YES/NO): NO